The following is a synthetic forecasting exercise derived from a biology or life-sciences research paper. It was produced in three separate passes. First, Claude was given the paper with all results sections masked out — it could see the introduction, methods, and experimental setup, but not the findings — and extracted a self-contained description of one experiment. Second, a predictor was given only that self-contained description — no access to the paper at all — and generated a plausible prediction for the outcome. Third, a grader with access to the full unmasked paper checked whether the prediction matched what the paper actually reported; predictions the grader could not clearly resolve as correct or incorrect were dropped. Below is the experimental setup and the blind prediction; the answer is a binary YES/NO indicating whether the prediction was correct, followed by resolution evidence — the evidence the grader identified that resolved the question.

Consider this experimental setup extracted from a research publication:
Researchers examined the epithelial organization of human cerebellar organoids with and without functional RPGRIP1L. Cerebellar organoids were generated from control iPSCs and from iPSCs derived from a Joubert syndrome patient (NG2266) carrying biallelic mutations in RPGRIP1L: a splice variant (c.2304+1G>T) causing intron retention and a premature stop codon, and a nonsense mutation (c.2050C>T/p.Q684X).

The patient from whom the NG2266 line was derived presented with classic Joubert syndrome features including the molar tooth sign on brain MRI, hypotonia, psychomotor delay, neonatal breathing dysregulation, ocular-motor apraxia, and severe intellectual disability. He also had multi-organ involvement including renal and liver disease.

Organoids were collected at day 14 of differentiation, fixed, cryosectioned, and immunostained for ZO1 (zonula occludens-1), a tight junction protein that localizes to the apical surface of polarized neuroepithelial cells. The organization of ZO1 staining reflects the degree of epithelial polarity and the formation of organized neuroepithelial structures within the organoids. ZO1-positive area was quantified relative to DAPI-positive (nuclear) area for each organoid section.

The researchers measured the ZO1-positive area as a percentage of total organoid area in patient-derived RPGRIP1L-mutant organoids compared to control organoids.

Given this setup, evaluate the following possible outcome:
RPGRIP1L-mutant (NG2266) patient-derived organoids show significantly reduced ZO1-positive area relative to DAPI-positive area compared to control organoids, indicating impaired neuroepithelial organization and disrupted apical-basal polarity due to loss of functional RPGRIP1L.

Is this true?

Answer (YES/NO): NO